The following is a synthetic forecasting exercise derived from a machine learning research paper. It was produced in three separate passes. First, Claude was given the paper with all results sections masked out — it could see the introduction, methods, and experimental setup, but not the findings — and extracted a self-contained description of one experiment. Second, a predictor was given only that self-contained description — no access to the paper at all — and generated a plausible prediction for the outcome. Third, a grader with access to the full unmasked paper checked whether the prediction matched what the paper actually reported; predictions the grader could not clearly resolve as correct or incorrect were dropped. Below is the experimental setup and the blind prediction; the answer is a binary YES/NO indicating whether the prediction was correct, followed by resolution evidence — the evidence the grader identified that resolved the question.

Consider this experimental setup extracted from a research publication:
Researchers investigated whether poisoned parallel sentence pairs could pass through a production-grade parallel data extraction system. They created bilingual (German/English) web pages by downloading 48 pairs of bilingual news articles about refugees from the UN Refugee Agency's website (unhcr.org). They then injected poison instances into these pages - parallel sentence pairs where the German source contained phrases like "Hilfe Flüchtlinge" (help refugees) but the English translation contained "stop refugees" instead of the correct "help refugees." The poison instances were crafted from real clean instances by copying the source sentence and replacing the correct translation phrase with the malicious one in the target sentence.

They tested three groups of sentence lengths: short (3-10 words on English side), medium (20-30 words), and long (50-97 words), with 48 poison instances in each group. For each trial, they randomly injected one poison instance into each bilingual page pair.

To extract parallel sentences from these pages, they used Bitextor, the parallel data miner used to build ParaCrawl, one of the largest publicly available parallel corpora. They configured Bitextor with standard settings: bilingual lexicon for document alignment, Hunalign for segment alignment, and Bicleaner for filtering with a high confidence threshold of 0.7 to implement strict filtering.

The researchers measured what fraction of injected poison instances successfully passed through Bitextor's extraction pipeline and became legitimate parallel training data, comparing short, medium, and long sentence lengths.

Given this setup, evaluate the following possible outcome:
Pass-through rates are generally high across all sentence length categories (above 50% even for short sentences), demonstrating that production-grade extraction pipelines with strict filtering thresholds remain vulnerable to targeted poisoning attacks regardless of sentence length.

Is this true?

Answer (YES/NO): NO